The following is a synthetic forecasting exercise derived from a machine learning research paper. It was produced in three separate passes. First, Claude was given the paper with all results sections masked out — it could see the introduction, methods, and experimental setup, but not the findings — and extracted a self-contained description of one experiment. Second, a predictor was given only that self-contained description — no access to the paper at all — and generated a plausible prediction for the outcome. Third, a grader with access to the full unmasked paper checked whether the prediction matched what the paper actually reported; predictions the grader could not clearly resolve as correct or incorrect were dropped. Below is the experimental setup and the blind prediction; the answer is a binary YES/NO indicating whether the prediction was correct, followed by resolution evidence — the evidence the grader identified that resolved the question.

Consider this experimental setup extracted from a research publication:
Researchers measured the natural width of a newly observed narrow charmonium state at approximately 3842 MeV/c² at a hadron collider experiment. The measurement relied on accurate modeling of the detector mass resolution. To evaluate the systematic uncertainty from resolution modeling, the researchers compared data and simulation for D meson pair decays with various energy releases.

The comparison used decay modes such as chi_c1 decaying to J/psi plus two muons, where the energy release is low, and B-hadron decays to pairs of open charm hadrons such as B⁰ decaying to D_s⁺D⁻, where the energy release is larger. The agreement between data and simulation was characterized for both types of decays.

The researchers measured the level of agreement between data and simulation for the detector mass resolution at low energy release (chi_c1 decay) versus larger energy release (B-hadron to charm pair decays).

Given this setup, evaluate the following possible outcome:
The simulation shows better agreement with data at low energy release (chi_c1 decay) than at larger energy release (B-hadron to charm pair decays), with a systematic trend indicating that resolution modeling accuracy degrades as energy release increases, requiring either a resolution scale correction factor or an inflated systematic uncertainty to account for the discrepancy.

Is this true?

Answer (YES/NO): NO